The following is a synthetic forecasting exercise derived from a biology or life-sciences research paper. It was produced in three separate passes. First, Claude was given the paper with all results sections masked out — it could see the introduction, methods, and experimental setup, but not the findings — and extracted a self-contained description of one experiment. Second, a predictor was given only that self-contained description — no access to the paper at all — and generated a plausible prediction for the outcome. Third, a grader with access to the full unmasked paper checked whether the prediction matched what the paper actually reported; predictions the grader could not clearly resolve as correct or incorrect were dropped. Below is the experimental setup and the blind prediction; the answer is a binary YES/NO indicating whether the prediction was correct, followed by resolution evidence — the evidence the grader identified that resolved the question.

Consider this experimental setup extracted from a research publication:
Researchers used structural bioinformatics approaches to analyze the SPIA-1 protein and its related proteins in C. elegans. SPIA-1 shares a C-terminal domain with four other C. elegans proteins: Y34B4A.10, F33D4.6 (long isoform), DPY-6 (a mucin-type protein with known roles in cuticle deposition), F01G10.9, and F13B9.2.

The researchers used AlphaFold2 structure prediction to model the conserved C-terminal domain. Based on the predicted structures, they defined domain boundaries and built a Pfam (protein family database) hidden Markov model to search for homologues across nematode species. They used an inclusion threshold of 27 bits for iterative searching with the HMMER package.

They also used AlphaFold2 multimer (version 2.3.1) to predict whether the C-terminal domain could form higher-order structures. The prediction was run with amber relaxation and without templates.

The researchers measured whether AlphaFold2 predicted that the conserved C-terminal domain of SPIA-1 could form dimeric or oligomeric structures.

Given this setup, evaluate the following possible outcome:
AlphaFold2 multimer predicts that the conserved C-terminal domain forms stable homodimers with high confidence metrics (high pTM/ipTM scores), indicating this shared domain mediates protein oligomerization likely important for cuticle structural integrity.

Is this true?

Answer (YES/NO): NO